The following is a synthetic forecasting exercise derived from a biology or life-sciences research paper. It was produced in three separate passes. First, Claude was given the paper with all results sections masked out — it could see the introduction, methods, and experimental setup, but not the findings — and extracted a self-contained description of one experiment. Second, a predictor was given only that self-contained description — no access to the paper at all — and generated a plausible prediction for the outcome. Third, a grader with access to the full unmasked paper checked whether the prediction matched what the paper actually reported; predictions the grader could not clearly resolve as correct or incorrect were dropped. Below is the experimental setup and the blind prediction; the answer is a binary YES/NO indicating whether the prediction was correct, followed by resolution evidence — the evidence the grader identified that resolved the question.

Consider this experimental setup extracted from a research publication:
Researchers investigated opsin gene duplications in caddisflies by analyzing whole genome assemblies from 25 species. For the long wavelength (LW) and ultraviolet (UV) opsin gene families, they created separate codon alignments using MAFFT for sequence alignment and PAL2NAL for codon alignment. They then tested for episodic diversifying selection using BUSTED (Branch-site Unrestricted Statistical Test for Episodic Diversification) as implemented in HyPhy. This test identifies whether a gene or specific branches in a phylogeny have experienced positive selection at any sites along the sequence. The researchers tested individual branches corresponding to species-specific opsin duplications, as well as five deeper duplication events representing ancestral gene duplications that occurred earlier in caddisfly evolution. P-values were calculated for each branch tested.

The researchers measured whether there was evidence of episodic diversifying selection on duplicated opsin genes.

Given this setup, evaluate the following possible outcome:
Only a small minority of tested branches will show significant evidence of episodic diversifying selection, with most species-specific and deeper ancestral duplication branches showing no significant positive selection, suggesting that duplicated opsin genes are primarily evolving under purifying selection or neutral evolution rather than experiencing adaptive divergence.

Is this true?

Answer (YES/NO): NO